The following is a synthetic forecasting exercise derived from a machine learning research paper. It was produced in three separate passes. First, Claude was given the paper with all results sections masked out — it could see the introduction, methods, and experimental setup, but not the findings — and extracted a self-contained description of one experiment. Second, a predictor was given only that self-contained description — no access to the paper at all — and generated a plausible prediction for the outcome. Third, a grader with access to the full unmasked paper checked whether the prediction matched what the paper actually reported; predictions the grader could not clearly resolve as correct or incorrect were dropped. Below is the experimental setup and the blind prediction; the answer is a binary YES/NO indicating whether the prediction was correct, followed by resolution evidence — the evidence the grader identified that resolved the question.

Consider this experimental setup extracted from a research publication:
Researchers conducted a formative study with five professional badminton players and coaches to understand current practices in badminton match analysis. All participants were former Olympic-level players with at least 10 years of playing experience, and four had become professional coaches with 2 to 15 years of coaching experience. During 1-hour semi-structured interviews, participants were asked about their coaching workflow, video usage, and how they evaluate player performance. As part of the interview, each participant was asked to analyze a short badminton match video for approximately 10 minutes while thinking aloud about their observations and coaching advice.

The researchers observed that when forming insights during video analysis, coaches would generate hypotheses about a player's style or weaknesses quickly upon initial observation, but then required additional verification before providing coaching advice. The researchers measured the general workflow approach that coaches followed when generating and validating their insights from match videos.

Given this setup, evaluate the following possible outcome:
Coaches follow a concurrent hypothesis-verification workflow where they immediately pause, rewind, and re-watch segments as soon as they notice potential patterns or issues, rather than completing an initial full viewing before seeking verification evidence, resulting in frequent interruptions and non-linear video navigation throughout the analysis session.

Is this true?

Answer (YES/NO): NO